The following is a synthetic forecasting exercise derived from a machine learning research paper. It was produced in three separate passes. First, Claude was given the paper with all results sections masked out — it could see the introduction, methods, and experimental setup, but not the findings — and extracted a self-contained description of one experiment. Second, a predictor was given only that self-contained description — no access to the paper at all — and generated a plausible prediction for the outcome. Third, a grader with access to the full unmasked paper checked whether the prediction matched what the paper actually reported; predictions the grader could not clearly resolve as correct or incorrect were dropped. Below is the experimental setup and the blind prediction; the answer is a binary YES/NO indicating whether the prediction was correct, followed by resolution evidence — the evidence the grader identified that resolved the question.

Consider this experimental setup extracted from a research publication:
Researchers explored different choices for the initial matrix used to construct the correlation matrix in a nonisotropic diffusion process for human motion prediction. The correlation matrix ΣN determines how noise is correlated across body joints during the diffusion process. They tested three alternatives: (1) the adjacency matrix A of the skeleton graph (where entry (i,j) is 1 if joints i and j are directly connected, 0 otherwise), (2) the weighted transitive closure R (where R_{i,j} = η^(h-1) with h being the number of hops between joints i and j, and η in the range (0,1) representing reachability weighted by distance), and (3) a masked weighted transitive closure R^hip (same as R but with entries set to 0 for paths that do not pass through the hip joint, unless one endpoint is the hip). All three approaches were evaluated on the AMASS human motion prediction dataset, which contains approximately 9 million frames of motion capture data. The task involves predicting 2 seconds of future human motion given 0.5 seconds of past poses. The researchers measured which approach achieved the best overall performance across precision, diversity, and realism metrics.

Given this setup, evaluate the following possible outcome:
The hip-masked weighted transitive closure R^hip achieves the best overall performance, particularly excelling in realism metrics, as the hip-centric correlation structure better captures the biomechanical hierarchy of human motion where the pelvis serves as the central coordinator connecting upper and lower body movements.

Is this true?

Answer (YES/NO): NO